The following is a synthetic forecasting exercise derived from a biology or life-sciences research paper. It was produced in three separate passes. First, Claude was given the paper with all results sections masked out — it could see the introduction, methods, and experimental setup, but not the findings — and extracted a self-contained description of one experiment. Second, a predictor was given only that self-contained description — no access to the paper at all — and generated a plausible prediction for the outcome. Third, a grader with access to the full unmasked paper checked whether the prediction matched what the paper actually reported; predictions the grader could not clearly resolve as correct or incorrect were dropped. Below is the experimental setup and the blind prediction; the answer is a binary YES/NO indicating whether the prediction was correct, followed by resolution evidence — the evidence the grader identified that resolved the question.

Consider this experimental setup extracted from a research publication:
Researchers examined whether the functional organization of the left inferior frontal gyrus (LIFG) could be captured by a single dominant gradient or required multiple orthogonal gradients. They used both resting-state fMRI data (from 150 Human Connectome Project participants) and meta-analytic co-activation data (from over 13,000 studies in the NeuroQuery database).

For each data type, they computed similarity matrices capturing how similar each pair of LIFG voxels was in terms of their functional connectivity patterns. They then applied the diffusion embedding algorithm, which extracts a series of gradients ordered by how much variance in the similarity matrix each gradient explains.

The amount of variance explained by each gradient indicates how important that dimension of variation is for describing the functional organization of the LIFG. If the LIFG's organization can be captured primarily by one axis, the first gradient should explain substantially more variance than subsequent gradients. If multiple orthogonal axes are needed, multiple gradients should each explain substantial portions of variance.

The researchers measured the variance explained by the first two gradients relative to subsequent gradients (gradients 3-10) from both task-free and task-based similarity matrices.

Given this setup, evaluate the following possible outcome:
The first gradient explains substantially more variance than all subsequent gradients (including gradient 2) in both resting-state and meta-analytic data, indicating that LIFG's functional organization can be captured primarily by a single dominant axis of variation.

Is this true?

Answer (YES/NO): NO